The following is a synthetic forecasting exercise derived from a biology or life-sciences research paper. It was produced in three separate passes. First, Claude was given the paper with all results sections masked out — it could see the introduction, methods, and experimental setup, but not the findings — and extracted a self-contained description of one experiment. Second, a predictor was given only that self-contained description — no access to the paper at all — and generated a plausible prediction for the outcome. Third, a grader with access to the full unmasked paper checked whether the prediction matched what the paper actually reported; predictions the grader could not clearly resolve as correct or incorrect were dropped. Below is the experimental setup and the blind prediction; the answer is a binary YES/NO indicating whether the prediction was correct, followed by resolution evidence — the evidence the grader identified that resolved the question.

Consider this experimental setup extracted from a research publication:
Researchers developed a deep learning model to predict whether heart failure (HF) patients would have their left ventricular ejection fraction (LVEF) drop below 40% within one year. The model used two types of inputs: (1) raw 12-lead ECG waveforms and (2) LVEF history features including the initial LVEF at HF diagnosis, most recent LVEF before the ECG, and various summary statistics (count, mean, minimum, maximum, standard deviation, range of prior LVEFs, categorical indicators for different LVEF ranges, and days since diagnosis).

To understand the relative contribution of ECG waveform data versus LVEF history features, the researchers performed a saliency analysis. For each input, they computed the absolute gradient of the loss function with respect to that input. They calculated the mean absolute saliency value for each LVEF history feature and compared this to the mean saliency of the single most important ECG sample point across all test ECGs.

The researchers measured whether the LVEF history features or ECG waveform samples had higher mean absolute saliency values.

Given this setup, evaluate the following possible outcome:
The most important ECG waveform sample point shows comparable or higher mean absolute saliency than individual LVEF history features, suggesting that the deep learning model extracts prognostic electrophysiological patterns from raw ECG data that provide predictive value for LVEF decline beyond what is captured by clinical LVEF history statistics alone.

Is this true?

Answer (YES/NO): YES